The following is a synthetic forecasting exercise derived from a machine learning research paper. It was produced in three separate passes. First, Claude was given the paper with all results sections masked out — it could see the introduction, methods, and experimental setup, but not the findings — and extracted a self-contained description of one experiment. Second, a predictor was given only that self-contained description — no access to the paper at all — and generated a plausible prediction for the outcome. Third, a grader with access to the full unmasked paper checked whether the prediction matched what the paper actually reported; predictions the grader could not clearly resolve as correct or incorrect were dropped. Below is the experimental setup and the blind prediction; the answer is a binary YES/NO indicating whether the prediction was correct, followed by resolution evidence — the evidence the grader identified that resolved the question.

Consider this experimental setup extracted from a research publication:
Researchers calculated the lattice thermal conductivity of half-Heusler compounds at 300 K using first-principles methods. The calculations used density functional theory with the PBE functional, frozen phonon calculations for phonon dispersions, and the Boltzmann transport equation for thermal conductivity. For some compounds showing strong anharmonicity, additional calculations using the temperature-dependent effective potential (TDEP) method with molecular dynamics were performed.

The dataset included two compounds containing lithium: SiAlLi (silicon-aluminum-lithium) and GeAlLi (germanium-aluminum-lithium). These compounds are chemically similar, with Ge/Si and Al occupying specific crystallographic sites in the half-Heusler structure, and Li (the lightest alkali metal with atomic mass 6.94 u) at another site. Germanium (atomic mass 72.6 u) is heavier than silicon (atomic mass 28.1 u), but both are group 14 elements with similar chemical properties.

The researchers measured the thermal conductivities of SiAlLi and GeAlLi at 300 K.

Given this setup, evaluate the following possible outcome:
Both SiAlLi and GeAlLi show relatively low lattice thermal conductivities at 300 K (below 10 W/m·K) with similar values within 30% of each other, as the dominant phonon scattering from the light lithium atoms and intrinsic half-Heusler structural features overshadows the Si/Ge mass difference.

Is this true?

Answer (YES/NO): NO